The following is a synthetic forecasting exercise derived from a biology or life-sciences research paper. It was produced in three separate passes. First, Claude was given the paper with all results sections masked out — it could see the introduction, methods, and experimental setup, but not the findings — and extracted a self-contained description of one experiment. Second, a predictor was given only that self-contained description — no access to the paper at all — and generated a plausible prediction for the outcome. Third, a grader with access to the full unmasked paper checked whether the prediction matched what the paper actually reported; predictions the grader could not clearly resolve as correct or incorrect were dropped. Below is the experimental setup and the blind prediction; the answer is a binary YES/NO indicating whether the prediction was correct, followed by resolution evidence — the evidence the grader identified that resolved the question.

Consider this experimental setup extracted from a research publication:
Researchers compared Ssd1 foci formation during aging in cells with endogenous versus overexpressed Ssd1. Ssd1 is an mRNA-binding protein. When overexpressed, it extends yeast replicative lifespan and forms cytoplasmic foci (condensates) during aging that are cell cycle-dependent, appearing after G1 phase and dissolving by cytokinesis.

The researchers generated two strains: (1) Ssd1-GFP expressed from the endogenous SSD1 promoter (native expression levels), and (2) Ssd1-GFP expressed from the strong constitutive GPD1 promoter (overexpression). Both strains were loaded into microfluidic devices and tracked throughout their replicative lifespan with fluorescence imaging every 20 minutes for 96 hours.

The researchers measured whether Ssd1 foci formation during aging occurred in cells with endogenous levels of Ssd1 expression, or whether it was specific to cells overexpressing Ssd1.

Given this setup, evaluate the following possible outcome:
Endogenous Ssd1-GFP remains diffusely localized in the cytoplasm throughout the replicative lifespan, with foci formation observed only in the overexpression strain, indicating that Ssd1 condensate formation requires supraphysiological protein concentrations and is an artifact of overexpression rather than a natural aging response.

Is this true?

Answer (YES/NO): NO